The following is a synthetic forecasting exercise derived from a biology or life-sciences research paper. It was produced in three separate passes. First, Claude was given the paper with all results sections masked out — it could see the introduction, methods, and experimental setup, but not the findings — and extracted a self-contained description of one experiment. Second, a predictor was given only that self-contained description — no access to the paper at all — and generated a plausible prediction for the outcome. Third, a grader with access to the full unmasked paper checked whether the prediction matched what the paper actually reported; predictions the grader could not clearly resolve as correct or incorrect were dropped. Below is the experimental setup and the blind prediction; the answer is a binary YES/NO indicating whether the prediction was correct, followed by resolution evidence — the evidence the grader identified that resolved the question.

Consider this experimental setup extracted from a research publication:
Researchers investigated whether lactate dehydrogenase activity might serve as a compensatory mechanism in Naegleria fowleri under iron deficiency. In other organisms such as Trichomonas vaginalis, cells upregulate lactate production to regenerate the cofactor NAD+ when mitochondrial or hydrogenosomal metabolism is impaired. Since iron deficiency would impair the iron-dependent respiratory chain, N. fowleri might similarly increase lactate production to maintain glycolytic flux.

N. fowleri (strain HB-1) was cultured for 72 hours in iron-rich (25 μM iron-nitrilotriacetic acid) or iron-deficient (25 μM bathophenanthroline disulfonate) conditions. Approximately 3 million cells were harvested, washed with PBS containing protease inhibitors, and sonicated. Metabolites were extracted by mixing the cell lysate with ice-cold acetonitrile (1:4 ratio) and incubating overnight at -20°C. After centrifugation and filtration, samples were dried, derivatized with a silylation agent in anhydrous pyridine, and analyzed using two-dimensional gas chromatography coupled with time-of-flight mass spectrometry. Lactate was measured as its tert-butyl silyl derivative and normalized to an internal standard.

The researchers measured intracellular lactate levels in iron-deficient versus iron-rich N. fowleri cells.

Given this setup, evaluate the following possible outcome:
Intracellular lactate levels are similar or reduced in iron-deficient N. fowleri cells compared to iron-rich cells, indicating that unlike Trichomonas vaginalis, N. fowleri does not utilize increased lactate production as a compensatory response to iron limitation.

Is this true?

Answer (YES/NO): YES